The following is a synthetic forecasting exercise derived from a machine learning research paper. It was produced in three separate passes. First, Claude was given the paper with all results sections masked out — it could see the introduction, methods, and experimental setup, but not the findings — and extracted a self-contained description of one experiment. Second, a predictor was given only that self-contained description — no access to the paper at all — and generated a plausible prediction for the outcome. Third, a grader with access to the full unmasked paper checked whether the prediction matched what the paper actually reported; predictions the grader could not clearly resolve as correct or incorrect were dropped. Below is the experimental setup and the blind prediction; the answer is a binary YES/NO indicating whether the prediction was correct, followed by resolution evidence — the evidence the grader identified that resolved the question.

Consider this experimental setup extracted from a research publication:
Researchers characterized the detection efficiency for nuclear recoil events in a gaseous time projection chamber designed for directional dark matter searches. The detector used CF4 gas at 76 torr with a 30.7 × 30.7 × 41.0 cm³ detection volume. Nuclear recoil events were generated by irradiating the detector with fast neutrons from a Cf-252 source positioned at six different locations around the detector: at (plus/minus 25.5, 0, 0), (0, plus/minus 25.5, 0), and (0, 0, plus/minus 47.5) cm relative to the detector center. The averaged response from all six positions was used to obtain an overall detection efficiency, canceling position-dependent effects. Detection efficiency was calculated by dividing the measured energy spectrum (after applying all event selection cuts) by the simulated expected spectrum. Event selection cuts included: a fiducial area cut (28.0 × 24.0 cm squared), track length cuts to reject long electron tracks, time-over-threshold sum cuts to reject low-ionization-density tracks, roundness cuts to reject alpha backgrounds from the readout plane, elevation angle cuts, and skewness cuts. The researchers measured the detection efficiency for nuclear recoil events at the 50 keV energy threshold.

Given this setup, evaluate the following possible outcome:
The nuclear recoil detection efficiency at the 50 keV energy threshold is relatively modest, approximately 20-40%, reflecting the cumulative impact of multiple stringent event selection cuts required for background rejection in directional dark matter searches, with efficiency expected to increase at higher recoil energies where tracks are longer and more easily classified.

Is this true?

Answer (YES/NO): NO